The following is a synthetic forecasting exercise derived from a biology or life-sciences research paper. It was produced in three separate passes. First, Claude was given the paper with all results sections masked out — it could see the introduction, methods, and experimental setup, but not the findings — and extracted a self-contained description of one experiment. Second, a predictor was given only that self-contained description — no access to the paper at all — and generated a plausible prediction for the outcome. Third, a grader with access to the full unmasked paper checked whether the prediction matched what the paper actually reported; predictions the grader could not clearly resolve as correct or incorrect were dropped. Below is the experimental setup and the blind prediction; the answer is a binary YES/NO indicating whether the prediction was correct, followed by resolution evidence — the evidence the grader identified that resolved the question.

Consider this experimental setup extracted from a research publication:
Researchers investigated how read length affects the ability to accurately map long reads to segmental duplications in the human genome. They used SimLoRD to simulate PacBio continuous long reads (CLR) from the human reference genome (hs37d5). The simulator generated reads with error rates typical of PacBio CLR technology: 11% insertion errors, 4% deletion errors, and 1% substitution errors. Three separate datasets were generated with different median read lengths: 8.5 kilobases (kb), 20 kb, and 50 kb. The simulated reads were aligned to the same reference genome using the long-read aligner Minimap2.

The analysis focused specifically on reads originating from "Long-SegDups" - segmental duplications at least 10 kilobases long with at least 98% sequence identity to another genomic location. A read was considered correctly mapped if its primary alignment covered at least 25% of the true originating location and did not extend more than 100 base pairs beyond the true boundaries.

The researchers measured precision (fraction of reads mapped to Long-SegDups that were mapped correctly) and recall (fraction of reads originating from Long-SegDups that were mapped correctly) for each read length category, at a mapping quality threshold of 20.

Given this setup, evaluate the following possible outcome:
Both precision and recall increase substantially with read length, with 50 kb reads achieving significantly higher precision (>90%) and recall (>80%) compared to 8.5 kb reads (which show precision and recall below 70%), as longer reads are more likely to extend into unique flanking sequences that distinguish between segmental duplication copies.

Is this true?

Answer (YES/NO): NO